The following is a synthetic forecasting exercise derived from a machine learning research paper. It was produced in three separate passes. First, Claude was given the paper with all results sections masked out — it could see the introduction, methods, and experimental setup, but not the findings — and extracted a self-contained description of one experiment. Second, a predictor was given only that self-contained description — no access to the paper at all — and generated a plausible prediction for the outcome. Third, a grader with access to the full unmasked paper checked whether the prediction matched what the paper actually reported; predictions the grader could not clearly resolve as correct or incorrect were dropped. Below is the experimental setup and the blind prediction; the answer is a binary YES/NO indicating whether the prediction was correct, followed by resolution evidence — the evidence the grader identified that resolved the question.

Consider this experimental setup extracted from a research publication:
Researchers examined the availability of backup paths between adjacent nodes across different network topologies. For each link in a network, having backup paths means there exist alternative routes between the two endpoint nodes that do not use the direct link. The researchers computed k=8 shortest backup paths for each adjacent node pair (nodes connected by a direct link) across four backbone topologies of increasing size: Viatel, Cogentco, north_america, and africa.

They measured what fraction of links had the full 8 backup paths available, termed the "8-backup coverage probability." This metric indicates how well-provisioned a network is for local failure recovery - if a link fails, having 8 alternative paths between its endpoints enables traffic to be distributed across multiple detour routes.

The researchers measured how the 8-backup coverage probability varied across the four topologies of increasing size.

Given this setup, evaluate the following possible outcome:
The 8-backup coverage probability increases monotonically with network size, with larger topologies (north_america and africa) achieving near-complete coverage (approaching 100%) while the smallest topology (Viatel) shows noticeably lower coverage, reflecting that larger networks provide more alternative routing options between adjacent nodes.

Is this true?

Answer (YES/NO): YES